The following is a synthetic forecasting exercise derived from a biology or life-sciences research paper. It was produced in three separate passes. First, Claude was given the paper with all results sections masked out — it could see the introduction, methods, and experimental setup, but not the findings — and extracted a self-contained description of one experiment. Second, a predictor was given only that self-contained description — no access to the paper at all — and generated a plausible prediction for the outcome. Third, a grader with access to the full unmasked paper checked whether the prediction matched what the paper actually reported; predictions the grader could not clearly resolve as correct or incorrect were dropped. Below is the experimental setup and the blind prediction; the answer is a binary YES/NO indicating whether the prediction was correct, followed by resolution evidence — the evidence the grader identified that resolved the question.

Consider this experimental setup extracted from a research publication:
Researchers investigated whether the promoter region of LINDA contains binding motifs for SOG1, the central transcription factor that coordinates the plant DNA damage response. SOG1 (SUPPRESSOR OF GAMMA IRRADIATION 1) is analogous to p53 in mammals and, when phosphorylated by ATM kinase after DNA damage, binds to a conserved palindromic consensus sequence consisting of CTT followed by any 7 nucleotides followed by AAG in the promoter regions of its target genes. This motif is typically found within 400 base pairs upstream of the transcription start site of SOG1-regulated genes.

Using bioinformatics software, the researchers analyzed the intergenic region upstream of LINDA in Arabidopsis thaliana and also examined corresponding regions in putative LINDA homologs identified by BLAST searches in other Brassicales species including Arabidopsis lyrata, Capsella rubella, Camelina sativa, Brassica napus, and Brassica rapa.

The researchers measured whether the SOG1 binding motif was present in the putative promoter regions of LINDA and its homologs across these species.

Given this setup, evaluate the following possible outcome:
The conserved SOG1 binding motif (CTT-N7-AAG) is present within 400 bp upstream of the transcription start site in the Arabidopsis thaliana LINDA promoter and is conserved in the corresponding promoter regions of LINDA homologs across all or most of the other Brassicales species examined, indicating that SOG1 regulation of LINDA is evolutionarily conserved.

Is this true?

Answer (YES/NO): YES